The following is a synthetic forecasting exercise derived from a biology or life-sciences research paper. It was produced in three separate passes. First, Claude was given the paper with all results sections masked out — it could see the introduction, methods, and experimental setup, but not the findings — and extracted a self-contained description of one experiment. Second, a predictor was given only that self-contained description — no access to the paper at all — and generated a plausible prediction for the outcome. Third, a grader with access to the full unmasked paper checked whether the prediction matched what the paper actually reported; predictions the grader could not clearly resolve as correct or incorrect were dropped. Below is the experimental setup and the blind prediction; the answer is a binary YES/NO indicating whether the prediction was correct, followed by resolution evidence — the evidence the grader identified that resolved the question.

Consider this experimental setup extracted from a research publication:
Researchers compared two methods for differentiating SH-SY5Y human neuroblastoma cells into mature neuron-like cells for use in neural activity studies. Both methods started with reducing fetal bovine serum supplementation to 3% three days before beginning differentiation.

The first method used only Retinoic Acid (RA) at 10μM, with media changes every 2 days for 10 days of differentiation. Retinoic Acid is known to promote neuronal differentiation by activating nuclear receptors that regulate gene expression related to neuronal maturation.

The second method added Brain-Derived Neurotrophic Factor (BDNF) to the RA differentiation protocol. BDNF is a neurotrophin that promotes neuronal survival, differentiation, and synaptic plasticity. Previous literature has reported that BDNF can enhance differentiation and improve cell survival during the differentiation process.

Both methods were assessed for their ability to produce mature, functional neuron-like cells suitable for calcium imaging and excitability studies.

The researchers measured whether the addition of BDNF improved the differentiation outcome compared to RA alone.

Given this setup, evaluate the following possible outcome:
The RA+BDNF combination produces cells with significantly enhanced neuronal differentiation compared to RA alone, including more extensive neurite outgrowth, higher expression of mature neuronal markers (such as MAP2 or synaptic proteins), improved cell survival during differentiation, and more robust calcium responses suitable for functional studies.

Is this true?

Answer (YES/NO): NO